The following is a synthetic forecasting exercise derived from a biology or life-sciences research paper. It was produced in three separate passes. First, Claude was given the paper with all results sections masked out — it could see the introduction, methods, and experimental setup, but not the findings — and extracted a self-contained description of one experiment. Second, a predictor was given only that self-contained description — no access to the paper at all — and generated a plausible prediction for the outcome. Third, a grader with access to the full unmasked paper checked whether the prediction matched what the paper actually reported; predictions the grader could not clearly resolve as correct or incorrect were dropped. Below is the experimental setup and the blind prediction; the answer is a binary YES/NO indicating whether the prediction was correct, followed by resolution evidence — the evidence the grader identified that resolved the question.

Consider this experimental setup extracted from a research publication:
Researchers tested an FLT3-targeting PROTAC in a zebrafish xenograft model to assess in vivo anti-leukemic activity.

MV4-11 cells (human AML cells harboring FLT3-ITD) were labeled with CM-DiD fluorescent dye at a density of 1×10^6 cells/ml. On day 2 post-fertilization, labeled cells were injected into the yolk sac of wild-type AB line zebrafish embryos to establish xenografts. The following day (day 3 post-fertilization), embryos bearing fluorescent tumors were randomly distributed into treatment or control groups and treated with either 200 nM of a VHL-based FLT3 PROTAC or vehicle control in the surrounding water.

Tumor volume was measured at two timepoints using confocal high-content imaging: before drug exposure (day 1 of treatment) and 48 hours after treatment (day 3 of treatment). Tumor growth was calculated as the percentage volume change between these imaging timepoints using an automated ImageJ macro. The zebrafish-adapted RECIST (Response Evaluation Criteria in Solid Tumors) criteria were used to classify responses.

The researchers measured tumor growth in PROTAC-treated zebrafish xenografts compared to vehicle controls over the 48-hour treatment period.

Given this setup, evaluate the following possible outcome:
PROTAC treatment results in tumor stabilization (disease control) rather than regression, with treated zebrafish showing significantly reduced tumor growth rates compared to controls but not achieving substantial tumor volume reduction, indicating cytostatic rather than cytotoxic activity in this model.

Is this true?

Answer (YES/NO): YES